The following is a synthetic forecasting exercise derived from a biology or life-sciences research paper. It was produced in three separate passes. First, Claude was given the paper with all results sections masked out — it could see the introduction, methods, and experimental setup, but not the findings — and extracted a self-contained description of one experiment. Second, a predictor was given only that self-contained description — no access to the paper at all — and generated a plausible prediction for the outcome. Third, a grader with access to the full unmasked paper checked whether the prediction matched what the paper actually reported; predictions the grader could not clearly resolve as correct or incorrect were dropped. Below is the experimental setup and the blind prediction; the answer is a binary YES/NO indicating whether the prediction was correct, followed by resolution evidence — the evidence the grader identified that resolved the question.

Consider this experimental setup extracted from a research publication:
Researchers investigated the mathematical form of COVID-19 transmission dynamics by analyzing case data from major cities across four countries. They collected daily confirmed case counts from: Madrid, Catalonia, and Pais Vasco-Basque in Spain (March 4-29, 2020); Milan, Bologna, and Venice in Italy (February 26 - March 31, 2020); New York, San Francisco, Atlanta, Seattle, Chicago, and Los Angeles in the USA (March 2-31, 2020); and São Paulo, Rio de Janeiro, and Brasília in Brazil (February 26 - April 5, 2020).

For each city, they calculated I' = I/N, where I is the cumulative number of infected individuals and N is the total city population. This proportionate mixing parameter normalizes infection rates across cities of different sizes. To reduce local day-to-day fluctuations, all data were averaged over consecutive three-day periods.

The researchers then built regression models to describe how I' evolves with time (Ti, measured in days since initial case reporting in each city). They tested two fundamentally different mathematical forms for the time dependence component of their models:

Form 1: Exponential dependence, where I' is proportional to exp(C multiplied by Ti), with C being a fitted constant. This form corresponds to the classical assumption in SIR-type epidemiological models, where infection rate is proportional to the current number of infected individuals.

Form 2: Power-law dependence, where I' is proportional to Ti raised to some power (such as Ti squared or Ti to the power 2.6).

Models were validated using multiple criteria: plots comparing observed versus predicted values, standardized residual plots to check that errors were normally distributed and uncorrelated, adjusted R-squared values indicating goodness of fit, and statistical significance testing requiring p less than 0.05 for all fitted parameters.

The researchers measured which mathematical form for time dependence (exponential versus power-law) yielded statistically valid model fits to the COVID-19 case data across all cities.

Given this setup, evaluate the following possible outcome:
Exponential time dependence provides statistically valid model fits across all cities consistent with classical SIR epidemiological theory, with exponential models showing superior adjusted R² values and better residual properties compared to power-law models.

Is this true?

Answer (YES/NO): NO